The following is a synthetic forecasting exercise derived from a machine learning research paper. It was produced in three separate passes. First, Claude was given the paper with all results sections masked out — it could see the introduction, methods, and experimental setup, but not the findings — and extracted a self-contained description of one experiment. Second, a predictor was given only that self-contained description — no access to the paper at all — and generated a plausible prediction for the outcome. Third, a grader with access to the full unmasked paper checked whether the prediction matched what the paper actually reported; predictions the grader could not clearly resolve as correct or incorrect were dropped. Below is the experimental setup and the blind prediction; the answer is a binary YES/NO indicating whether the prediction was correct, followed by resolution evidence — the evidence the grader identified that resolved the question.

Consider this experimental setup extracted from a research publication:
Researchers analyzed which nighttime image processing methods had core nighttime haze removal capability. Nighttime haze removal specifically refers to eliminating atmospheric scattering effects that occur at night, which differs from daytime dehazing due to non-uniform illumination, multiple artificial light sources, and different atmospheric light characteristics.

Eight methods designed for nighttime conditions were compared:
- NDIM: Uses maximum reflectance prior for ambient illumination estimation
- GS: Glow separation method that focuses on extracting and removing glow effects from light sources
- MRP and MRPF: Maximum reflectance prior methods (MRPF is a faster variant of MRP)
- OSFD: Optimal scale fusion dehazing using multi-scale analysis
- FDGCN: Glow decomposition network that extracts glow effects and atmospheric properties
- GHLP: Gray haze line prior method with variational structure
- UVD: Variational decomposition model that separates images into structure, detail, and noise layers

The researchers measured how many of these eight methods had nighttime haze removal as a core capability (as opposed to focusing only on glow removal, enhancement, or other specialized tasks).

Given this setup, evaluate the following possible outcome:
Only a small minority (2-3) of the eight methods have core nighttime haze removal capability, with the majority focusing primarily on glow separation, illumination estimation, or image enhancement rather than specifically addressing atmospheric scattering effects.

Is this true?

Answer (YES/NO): NO